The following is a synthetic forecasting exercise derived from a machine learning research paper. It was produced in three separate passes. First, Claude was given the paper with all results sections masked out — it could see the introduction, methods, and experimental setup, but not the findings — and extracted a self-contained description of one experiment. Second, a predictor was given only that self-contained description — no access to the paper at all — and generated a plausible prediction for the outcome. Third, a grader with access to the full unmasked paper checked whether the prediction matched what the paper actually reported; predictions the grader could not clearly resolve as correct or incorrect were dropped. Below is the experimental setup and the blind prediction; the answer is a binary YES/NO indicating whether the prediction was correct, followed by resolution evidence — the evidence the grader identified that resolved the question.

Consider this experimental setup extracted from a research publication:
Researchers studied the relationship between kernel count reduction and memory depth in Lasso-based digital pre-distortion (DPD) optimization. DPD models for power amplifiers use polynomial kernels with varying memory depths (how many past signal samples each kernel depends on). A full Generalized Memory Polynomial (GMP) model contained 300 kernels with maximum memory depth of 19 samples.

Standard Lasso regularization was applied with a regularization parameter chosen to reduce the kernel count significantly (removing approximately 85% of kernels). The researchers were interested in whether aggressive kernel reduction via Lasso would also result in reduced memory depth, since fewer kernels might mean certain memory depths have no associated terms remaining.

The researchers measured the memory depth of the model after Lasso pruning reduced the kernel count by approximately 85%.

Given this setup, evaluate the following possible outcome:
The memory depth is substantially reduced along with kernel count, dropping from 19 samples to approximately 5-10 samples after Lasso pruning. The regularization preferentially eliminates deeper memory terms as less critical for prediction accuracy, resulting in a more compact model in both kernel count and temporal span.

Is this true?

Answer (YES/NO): NO